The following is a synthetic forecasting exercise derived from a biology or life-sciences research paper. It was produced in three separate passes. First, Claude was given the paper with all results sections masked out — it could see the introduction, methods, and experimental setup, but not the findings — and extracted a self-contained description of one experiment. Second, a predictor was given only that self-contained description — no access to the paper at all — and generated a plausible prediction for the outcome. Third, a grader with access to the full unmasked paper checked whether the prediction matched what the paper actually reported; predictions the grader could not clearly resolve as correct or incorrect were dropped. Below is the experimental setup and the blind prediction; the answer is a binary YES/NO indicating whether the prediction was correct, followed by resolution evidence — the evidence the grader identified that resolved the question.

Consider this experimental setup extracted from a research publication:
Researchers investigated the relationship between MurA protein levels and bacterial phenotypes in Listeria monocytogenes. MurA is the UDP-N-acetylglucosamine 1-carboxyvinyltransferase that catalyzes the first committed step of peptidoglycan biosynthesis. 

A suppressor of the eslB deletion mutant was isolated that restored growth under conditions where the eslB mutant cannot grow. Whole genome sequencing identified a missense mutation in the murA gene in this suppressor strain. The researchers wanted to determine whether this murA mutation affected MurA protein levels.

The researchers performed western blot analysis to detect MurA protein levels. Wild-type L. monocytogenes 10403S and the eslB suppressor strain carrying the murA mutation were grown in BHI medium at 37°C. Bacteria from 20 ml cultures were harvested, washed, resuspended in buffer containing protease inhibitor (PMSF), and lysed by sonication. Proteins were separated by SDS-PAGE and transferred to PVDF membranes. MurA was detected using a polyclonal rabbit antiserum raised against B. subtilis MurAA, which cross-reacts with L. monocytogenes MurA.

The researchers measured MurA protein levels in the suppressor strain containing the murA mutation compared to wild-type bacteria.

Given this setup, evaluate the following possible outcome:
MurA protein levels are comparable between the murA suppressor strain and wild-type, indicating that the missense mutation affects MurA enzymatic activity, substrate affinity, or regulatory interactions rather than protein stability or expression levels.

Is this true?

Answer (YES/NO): NO